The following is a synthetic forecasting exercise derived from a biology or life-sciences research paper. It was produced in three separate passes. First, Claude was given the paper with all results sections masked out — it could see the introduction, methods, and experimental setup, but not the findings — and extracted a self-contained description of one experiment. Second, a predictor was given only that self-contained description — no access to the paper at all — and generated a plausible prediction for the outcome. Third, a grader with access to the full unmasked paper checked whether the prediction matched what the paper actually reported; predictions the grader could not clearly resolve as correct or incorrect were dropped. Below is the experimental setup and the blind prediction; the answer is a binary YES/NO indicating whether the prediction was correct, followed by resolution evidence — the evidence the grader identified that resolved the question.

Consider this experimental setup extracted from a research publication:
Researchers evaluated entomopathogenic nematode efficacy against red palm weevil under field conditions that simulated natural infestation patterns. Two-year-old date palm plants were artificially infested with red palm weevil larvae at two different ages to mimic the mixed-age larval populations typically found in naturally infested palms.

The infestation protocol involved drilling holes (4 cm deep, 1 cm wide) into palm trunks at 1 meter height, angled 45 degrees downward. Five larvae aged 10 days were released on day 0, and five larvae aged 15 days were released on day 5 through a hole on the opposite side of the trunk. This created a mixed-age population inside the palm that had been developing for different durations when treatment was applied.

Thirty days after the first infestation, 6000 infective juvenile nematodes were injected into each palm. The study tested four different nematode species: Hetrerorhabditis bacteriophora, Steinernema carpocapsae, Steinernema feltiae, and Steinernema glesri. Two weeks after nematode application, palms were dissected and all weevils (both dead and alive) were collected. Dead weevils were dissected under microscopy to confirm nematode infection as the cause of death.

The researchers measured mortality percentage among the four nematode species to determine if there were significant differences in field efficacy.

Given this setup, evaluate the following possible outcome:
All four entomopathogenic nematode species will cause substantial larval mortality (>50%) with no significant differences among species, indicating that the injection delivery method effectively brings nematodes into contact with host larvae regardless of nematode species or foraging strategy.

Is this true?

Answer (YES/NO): NO